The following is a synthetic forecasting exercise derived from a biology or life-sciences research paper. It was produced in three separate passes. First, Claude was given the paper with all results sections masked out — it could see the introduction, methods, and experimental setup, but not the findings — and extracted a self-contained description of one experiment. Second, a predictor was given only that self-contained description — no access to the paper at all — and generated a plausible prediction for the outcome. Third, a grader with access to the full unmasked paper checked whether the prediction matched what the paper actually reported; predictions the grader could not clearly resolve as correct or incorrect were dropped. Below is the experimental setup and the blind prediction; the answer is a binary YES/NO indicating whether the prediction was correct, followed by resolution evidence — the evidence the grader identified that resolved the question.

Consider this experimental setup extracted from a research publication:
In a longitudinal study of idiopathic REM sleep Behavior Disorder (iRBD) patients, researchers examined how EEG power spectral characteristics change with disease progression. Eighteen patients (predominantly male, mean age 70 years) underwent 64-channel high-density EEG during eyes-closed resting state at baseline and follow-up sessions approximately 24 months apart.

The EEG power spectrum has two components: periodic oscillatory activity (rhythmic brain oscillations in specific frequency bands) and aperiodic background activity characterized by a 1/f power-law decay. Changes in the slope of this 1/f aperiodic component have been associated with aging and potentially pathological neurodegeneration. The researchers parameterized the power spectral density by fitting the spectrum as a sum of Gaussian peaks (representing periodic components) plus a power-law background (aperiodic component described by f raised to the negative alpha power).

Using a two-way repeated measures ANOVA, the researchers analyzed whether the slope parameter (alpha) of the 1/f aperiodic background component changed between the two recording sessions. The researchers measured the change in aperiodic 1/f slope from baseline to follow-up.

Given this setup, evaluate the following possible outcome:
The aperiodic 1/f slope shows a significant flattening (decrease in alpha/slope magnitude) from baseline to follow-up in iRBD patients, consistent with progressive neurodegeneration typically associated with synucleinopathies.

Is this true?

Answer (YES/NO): NO